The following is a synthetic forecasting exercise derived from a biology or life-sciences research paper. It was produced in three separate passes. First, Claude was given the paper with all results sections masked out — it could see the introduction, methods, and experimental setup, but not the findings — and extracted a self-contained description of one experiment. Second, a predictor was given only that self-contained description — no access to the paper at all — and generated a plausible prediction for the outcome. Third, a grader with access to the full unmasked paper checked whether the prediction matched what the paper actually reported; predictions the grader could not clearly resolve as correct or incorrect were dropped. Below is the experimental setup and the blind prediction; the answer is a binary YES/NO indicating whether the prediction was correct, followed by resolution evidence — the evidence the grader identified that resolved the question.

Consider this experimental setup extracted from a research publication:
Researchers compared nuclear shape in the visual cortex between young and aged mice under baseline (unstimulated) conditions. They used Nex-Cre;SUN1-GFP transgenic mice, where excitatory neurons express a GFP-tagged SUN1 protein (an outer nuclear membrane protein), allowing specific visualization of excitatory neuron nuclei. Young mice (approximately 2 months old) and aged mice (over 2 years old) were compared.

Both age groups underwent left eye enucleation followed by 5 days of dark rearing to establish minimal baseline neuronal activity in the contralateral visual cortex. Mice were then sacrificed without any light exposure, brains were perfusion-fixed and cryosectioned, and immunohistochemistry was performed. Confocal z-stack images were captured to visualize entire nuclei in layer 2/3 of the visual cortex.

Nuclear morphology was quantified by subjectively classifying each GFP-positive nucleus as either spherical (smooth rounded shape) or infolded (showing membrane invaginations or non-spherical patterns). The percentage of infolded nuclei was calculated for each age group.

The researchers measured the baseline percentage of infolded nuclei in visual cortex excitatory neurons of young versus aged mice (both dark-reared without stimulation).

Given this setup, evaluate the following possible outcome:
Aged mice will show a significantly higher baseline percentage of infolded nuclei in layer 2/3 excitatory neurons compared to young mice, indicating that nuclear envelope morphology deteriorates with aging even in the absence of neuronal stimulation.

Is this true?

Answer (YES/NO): YES